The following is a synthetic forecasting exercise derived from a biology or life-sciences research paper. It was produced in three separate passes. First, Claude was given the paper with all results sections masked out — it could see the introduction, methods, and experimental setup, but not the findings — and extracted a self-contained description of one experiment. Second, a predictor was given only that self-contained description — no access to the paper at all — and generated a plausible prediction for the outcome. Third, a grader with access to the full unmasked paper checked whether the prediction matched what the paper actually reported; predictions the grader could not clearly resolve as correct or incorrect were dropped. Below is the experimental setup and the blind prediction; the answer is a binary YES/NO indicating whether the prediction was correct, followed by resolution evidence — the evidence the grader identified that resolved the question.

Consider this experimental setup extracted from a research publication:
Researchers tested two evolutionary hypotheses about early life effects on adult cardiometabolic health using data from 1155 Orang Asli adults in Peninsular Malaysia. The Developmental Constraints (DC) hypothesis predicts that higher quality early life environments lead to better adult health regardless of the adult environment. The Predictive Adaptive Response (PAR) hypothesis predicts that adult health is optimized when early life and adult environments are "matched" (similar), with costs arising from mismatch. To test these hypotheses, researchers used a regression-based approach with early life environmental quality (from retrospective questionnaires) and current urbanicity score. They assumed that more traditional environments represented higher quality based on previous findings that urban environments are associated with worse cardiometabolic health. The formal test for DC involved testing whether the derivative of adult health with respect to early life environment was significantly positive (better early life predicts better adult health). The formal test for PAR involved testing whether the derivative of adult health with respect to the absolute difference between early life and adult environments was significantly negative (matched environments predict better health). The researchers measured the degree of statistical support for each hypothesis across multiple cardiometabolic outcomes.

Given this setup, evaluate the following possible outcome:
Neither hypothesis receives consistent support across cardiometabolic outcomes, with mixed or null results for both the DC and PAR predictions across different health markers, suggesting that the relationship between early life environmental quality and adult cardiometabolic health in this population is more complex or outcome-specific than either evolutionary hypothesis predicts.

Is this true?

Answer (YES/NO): NO